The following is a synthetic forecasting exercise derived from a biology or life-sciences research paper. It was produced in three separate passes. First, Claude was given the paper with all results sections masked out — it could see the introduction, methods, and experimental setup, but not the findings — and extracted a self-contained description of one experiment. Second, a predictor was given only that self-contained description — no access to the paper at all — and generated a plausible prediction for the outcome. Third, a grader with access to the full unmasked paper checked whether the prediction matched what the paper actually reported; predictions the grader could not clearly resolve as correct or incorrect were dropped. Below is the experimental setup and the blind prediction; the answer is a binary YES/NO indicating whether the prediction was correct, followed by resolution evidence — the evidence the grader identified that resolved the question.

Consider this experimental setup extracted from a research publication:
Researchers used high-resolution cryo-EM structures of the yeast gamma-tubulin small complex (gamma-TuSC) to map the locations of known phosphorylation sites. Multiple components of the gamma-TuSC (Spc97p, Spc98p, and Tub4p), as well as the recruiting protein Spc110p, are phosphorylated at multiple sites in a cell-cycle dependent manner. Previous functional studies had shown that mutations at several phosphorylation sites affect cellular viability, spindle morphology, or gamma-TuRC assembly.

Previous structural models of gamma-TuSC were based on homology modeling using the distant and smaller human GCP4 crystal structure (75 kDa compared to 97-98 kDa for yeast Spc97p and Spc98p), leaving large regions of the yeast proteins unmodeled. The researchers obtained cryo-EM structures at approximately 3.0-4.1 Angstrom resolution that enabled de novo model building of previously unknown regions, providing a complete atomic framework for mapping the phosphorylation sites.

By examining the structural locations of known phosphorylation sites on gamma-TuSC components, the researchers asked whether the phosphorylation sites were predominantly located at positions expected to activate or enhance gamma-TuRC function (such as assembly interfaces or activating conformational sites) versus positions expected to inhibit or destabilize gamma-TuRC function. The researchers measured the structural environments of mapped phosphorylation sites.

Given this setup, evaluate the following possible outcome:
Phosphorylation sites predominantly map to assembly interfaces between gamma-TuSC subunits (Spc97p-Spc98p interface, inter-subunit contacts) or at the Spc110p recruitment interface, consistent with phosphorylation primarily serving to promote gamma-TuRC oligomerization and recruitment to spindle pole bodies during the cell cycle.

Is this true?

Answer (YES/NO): NO